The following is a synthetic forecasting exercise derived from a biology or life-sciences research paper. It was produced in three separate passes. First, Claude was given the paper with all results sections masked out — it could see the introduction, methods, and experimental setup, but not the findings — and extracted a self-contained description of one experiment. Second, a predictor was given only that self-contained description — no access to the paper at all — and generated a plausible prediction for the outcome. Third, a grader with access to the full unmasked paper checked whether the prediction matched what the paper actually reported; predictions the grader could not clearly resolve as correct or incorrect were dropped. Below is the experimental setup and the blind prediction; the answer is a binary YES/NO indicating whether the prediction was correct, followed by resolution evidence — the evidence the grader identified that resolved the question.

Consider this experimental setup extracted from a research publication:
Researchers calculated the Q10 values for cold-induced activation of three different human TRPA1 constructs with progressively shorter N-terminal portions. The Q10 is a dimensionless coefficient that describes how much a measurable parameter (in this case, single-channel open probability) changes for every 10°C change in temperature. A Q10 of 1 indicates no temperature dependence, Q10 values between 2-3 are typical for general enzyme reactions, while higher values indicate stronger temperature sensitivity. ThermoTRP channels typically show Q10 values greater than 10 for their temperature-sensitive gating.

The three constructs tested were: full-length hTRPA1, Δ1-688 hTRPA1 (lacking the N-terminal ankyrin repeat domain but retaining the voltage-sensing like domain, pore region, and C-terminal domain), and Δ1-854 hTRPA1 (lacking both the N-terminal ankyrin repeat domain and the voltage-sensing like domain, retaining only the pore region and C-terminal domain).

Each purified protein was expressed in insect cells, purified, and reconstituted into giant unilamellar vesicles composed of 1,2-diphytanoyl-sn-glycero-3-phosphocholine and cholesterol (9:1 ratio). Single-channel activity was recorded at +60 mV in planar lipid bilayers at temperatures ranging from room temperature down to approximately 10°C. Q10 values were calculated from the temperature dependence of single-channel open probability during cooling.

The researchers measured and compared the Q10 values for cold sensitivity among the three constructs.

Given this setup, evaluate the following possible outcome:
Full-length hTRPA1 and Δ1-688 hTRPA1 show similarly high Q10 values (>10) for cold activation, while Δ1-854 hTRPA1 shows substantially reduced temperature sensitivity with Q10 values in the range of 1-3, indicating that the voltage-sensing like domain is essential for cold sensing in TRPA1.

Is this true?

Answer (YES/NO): NO